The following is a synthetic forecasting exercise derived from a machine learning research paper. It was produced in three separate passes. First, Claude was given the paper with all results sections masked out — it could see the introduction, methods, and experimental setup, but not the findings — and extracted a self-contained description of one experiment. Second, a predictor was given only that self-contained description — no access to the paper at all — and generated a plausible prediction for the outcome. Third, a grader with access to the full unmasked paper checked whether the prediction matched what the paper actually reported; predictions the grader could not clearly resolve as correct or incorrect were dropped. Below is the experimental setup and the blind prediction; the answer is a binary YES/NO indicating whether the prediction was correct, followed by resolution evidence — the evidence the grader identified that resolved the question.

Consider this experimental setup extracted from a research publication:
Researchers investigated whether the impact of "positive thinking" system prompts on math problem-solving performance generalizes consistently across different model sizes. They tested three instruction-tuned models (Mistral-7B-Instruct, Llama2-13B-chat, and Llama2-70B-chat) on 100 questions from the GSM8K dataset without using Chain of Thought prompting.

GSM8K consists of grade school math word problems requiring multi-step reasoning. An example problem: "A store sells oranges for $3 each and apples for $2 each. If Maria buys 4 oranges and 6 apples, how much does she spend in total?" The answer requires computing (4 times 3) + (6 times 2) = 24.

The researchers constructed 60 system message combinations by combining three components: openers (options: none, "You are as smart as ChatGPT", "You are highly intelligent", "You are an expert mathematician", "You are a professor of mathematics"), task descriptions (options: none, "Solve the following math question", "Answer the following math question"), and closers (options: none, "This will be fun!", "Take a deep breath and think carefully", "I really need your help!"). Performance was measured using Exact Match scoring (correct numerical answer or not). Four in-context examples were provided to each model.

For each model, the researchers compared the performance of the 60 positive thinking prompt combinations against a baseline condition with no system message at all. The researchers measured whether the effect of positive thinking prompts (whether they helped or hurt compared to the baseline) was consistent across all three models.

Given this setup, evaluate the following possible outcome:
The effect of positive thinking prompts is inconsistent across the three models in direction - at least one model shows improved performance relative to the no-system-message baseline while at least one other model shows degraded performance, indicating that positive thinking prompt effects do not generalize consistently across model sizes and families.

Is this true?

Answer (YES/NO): YES